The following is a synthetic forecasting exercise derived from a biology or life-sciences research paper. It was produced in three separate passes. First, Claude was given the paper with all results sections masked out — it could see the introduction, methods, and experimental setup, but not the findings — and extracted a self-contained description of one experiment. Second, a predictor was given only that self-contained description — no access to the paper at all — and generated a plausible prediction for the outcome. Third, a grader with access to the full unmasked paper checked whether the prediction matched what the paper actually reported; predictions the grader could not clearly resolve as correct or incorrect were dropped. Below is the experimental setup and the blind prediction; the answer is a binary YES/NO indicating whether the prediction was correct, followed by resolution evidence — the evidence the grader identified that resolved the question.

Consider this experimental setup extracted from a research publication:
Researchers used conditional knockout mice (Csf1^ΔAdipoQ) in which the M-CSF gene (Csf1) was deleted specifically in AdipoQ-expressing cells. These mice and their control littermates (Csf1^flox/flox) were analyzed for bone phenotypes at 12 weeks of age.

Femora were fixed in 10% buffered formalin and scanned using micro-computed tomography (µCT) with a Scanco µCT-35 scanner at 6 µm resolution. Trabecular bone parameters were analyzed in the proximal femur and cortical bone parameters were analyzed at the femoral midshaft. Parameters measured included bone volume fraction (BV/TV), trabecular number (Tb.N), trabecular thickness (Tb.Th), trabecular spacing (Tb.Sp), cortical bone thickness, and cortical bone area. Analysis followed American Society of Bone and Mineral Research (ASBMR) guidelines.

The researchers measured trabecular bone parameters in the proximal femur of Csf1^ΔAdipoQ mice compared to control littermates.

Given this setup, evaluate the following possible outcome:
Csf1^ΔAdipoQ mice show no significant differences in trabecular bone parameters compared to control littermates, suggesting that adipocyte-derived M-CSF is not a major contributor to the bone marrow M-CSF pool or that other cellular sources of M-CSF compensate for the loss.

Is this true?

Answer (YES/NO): NO